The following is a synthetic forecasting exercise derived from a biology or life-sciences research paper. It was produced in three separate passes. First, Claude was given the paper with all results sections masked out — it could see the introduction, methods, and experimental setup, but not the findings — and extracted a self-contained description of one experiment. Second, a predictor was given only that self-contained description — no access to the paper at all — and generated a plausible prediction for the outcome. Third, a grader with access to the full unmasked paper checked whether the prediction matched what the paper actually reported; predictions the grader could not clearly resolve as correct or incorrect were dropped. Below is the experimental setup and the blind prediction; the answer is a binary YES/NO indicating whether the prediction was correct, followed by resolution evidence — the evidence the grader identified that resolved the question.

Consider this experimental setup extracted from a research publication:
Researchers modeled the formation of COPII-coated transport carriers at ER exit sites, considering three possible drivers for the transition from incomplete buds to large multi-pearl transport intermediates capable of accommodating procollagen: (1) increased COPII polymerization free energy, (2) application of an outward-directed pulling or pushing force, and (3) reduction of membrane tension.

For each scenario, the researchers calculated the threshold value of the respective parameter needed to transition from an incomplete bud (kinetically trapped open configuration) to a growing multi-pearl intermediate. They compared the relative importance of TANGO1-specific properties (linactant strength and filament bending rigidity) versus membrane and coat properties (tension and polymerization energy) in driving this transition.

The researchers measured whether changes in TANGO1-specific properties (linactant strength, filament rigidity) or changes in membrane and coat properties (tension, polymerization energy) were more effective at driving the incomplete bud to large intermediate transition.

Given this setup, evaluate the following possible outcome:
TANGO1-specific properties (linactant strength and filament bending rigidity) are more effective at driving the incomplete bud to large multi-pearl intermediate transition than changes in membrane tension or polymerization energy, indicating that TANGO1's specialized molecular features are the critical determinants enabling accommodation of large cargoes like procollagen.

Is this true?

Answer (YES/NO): NO